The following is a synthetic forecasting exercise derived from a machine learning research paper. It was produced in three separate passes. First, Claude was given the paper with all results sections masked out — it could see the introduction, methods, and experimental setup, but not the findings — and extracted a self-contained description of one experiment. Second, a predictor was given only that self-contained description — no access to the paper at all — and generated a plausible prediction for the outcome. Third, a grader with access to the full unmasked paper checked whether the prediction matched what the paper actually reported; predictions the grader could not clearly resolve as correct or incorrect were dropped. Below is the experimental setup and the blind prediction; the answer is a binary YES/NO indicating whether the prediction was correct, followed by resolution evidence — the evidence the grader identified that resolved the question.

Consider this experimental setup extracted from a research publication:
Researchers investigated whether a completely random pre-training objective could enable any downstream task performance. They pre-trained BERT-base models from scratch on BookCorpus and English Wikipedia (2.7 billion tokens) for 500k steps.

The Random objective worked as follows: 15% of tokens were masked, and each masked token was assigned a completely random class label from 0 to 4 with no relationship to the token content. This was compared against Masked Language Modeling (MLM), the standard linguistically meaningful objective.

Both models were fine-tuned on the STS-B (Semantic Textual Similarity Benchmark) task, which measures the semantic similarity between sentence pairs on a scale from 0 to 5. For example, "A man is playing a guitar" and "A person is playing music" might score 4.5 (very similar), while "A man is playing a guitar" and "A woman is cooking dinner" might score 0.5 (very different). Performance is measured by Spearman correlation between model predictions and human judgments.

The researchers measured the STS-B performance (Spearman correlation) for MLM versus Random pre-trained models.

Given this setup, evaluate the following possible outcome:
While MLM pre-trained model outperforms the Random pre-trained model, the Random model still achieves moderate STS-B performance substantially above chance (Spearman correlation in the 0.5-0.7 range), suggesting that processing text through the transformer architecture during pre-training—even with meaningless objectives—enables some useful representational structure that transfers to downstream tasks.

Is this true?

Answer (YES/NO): NO